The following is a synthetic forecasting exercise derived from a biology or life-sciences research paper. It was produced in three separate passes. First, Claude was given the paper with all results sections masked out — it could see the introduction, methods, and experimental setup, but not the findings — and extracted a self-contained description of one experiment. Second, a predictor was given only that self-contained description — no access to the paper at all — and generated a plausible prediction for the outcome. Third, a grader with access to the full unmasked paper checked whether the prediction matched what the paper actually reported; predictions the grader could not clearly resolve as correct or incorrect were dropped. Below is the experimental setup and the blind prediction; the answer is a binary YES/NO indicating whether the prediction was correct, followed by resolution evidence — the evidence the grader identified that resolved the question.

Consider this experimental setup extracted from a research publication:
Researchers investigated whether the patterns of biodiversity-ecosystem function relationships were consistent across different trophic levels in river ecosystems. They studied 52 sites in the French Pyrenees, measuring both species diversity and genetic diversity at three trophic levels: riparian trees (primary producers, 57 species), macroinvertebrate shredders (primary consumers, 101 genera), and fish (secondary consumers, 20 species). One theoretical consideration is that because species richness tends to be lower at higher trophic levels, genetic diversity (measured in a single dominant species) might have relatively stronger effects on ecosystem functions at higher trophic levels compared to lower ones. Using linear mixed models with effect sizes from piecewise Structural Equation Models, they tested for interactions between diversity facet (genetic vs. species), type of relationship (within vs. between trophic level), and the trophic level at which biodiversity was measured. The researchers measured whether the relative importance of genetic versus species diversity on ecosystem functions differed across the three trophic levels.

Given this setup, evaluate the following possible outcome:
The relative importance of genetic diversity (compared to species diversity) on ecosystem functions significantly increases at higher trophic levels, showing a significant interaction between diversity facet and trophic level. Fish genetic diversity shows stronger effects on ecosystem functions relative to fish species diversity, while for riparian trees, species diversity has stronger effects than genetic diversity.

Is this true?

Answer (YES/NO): NO